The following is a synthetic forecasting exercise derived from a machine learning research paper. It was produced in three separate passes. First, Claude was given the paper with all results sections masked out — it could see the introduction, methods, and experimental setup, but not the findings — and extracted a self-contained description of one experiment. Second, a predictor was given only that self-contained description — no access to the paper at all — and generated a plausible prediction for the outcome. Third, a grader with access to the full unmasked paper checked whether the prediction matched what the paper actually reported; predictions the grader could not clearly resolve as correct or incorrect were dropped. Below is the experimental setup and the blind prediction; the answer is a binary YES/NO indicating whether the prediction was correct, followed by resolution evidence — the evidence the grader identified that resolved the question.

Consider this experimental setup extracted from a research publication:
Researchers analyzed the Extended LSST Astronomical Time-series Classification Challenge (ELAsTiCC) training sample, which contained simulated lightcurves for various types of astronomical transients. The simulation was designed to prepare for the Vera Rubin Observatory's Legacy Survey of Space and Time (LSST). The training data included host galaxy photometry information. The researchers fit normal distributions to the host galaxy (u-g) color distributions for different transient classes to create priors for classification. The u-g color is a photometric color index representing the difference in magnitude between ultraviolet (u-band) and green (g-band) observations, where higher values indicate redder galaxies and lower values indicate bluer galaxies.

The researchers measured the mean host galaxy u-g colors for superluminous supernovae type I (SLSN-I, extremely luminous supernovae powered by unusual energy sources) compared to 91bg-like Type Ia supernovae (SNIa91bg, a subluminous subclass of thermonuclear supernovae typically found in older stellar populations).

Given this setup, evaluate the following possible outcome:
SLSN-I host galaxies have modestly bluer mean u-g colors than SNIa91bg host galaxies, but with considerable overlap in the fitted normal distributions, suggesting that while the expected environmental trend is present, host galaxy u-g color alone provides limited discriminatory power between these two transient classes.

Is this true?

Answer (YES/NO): NO